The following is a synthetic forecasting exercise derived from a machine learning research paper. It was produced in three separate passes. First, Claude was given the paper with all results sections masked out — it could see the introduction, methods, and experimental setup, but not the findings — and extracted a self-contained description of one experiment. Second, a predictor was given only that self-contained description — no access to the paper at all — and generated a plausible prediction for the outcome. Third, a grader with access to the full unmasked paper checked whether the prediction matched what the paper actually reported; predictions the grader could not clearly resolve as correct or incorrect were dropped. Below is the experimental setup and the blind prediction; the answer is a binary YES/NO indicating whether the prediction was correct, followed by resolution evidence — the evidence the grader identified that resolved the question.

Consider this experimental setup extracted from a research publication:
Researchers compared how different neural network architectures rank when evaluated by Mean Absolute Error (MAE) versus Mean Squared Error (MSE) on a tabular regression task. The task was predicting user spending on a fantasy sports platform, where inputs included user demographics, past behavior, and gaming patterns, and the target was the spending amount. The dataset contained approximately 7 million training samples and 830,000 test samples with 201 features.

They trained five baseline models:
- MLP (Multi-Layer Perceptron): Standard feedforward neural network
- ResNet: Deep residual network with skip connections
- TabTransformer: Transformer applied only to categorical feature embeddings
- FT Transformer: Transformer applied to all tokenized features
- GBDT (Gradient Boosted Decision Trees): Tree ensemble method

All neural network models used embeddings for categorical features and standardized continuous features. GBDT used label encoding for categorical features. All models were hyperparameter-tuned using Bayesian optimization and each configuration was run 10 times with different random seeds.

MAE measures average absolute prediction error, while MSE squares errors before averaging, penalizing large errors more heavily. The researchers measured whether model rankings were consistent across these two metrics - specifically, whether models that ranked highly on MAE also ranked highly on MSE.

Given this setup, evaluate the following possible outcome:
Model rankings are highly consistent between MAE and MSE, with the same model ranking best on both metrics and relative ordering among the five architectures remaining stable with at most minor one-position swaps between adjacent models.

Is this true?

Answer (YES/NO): NO